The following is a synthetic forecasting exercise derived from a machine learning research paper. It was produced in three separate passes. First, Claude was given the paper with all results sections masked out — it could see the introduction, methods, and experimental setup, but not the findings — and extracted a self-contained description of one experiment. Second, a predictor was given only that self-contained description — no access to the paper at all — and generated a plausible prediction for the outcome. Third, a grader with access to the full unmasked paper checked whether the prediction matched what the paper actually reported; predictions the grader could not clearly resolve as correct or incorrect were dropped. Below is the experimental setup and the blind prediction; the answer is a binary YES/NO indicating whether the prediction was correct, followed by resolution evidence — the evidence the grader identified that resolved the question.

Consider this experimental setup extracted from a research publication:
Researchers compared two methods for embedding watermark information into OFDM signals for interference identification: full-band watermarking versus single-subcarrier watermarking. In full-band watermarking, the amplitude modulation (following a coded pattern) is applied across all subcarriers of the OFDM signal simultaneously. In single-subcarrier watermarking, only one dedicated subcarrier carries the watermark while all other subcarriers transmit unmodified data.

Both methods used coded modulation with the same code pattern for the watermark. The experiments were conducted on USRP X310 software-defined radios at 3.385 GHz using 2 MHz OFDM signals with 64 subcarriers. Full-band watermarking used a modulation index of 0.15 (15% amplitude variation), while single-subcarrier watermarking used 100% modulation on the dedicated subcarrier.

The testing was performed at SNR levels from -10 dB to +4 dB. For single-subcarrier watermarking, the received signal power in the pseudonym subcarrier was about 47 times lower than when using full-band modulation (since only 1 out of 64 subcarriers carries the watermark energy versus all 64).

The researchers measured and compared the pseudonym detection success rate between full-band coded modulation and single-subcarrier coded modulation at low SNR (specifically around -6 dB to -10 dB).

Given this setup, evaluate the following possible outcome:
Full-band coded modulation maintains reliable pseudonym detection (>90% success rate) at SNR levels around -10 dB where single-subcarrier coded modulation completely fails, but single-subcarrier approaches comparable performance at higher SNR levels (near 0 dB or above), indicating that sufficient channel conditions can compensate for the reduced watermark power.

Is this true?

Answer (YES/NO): NO